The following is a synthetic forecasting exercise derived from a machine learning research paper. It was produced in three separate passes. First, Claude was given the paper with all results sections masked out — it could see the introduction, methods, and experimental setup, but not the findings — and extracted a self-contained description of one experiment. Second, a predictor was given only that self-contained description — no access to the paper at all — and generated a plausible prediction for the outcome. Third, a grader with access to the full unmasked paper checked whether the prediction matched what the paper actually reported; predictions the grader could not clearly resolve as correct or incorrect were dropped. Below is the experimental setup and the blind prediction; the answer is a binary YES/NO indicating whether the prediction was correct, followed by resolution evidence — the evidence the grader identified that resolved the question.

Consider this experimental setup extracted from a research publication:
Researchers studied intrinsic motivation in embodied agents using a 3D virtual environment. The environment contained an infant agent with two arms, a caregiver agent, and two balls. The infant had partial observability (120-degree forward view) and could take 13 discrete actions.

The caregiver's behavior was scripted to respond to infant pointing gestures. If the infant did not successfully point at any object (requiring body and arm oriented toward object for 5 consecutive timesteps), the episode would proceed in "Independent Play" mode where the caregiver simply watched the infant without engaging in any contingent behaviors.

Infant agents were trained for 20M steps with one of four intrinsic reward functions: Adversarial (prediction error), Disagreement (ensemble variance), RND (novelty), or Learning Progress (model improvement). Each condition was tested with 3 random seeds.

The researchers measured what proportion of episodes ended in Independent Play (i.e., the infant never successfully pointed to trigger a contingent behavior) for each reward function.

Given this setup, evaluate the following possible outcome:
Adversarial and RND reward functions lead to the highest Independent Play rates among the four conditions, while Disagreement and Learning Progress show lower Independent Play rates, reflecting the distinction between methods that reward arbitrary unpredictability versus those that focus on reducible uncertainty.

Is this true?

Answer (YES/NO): NO